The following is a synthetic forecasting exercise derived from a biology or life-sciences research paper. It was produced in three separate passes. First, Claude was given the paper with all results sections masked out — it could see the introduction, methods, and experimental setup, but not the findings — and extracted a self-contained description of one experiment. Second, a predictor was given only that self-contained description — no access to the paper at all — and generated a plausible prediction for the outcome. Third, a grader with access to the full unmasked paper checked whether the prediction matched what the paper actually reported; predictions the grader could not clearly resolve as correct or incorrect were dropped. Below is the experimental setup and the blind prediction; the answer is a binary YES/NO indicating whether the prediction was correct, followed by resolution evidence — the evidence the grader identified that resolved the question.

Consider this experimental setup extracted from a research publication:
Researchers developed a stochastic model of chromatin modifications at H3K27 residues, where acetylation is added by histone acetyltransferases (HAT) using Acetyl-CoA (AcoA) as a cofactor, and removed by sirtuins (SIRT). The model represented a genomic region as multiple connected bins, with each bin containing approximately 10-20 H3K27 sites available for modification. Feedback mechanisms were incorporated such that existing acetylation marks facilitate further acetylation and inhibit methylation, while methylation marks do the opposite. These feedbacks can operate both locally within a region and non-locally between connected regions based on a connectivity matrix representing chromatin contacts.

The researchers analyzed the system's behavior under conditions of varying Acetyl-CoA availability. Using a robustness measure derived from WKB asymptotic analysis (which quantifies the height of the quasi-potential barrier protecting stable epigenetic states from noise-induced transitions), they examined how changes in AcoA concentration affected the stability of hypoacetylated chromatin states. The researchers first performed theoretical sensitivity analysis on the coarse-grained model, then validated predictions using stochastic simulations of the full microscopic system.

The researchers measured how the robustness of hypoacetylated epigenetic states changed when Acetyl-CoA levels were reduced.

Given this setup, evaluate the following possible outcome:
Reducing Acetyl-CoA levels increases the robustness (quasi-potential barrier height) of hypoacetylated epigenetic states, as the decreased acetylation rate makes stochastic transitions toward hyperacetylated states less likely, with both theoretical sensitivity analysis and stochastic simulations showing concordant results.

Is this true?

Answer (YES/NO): YES